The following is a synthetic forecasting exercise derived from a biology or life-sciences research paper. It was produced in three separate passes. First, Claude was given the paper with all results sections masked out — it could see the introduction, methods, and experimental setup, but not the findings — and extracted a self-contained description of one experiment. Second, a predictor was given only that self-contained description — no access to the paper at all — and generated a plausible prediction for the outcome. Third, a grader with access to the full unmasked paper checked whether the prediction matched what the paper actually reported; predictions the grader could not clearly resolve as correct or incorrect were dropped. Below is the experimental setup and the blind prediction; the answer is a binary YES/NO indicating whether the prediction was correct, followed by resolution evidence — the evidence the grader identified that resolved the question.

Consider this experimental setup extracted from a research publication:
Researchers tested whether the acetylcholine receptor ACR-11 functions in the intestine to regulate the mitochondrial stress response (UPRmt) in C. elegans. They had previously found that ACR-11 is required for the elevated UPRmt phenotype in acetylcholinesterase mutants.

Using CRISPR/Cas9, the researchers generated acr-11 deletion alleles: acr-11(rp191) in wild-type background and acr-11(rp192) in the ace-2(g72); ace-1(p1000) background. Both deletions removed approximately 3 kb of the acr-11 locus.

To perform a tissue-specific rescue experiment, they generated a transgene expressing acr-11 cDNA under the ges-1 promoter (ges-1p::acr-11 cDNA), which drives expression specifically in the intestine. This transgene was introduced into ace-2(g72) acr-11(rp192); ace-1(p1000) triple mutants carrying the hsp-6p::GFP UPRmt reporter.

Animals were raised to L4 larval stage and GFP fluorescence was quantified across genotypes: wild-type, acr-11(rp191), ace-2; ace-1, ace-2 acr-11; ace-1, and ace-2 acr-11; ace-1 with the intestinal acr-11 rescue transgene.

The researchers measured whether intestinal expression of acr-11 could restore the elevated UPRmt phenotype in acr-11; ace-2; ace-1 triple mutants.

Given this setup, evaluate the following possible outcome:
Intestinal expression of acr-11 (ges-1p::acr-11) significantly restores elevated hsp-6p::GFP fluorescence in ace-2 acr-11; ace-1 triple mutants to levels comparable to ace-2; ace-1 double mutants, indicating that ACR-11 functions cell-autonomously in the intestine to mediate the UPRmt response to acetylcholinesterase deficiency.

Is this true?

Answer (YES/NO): YES